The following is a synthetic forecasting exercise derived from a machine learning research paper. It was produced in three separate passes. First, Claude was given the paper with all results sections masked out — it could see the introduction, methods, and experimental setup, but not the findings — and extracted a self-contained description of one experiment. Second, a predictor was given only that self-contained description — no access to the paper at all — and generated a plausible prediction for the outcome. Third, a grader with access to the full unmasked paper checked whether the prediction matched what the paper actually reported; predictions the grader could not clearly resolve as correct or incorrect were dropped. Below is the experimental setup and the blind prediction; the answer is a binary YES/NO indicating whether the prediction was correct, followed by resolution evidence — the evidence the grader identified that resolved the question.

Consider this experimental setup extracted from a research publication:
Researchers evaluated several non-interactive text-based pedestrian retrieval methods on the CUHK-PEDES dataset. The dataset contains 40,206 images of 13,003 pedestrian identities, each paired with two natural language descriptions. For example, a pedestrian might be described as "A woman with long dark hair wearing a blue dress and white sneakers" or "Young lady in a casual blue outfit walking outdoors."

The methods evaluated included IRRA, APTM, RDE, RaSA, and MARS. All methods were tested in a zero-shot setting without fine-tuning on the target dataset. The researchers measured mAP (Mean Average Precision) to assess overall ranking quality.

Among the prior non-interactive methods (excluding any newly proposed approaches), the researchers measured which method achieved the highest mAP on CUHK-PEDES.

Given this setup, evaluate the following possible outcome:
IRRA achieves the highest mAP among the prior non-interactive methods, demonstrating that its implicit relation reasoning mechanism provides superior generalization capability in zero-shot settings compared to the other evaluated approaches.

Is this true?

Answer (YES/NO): NO